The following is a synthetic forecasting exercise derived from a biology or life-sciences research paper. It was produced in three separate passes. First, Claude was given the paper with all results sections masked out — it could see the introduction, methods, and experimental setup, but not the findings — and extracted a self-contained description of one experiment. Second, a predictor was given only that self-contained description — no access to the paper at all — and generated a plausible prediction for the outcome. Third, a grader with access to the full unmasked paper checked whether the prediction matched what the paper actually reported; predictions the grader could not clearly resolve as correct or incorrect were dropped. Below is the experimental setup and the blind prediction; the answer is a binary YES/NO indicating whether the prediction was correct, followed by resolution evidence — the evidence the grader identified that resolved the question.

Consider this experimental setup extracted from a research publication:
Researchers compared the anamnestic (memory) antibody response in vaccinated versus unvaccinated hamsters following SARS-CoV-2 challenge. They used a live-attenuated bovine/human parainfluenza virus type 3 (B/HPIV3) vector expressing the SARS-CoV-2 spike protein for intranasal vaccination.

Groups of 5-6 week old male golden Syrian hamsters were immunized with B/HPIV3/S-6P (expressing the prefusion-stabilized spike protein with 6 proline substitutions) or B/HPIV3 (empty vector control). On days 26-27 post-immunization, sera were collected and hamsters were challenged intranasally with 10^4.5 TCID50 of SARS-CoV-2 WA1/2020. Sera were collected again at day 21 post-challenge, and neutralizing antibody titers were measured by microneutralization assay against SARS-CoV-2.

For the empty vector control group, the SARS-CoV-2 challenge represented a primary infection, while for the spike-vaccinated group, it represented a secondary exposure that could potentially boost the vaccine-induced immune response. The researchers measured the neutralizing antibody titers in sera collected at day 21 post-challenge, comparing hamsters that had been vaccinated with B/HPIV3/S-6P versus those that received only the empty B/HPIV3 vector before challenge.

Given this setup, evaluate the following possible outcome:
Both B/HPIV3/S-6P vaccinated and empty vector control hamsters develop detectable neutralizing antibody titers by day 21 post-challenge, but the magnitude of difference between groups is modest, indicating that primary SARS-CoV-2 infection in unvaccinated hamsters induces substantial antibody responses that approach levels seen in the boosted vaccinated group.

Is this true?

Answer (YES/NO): NO